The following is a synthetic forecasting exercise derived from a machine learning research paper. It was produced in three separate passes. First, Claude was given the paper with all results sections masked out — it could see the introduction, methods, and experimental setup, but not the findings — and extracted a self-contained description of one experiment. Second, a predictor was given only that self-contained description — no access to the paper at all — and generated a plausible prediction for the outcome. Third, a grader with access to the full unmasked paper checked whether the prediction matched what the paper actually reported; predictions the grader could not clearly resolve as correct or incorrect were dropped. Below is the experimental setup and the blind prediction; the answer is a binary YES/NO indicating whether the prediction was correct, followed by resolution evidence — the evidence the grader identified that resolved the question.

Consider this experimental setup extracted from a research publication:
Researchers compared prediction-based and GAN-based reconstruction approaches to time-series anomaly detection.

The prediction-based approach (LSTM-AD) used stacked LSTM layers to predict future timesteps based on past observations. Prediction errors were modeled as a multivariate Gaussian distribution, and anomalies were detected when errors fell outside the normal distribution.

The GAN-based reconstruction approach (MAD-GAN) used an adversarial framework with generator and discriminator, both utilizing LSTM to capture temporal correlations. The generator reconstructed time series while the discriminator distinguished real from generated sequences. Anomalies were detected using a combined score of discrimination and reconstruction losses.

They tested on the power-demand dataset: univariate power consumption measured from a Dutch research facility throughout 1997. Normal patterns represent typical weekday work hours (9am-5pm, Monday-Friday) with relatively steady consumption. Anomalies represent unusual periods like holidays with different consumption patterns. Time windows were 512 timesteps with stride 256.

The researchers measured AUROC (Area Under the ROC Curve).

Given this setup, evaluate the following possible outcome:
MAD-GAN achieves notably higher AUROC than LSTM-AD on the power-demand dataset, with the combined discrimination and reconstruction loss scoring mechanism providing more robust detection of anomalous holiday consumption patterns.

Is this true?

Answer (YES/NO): NO